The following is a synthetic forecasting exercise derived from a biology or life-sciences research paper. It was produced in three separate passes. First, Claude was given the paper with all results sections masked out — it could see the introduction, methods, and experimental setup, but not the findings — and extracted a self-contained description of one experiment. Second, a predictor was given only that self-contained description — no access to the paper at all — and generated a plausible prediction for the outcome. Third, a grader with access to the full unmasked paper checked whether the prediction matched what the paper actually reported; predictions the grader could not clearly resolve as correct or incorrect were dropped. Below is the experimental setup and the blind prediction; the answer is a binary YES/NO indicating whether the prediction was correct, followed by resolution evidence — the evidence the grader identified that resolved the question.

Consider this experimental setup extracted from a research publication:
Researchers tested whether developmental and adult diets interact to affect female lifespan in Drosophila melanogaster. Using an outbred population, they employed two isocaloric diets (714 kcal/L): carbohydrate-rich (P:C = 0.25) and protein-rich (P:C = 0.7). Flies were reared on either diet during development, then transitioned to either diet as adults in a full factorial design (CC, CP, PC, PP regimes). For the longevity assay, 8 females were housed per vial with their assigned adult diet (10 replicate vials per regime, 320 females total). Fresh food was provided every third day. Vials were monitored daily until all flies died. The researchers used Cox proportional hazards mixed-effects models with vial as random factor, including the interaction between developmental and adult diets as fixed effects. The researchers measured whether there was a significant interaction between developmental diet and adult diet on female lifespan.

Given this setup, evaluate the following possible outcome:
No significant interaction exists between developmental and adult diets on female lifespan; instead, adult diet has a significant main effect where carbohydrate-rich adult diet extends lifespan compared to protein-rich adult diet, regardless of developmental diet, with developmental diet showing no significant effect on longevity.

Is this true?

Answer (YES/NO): NO